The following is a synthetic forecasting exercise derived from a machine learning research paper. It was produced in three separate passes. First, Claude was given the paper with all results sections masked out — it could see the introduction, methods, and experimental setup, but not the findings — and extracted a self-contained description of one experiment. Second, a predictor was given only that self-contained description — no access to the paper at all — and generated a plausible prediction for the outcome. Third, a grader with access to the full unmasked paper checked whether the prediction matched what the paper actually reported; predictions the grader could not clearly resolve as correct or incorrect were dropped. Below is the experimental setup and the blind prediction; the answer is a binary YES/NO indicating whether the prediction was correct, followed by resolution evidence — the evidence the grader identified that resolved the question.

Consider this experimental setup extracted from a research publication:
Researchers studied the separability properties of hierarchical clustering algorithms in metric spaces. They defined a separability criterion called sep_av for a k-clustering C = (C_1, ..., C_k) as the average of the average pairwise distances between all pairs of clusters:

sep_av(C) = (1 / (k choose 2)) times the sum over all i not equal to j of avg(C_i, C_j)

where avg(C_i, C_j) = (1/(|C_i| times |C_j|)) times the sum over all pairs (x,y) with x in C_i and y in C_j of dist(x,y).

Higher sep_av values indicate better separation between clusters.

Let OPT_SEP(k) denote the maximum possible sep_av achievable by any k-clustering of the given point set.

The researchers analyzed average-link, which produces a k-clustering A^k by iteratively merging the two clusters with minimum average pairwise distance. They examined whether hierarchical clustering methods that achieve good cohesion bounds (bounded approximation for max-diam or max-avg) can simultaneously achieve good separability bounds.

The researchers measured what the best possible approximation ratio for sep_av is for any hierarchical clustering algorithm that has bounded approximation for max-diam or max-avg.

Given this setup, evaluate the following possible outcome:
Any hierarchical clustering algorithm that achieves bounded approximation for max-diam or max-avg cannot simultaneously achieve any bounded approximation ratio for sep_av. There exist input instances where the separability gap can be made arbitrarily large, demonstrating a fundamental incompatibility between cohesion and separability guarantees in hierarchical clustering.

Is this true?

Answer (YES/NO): NO